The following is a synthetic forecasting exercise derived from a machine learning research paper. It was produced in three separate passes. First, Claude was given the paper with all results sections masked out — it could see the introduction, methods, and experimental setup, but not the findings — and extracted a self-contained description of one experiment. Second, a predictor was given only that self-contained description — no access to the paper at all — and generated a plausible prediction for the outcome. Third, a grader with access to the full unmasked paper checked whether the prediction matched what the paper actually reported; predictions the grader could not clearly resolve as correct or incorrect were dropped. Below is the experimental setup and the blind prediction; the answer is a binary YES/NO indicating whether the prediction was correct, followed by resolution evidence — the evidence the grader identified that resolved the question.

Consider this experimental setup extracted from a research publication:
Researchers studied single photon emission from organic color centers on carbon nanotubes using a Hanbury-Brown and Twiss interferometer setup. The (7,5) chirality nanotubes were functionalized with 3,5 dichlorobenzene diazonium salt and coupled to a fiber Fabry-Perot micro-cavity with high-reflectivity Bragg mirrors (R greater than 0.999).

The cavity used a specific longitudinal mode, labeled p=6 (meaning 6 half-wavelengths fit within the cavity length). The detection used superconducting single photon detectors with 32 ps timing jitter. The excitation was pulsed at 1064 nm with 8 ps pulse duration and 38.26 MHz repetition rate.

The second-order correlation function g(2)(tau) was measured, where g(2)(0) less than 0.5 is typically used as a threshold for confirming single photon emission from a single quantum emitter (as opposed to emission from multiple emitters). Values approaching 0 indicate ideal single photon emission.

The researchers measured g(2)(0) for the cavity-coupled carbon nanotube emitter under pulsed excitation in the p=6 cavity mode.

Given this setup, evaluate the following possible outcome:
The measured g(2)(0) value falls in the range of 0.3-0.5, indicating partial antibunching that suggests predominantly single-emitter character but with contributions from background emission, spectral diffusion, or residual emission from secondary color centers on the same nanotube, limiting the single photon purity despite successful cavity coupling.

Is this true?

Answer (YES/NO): NO